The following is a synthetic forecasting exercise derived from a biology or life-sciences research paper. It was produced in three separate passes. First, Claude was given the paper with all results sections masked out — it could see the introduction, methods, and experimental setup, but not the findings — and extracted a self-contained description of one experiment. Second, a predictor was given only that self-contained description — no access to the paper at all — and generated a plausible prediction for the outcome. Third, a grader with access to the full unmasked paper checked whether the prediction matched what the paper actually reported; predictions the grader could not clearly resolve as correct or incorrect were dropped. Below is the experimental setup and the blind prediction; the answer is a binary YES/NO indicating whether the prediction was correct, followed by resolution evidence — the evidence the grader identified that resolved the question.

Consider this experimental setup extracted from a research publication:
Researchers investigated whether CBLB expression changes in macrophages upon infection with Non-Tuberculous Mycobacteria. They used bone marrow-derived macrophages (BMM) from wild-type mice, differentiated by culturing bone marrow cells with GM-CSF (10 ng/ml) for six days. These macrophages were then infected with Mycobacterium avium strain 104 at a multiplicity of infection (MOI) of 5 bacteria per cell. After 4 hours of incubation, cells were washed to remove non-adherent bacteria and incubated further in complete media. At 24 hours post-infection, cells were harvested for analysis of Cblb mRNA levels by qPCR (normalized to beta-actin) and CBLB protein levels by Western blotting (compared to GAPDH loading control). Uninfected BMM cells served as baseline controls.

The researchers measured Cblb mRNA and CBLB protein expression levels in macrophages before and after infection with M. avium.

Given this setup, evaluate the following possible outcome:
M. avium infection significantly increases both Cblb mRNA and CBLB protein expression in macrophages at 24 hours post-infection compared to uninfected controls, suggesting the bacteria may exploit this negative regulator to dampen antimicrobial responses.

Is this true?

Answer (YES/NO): NO